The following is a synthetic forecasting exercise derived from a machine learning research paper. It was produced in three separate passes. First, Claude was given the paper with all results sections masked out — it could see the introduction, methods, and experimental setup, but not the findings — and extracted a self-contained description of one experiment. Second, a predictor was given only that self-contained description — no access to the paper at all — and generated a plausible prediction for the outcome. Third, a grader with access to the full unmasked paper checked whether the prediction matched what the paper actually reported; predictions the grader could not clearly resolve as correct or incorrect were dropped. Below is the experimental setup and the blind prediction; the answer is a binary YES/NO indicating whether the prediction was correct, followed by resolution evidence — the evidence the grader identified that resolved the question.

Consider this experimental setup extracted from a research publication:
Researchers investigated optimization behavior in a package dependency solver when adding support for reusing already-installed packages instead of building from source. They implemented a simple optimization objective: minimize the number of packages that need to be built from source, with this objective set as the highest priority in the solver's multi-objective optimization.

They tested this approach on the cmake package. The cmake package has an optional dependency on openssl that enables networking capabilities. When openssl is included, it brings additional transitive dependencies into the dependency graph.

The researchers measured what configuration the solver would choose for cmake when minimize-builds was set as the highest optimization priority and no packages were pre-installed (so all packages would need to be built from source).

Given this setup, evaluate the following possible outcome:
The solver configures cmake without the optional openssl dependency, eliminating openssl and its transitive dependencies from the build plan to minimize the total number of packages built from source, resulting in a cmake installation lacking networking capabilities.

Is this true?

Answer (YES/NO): YES